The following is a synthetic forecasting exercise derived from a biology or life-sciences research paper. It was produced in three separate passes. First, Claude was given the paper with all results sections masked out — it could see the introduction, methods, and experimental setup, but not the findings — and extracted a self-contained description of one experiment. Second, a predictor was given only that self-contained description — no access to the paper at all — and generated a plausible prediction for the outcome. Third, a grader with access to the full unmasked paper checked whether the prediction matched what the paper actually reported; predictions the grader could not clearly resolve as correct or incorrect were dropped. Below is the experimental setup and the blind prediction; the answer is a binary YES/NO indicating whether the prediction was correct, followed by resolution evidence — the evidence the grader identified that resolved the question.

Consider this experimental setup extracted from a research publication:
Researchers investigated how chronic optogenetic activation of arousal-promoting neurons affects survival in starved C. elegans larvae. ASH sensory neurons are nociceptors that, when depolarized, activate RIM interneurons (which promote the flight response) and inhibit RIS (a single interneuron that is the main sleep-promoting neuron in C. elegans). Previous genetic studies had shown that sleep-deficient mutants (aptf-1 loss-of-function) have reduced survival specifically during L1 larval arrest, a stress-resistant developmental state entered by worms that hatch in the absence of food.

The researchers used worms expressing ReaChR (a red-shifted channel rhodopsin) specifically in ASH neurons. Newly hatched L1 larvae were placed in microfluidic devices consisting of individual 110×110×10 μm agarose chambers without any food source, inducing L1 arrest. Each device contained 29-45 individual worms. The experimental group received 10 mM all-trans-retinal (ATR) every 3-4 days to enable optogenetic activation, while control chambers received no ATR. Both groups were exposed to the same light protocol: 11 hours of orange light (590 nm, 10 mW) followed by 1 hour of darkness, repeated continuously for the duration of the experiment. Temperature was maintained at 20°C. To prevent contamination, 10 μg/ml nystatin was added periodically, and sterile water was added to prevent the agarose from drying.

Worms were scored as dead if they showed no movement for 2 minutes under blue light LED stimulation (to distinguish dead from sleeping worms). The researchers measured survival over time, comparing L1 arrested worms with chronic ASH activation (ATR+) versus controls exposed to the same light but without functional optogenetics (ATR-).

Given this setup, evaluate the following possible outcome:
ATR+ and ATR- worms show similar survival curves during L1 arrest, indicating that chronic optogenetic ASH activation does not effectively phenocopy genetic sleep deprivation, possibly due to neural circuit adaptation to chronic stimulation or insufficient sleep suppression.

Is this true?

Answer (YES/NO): NO